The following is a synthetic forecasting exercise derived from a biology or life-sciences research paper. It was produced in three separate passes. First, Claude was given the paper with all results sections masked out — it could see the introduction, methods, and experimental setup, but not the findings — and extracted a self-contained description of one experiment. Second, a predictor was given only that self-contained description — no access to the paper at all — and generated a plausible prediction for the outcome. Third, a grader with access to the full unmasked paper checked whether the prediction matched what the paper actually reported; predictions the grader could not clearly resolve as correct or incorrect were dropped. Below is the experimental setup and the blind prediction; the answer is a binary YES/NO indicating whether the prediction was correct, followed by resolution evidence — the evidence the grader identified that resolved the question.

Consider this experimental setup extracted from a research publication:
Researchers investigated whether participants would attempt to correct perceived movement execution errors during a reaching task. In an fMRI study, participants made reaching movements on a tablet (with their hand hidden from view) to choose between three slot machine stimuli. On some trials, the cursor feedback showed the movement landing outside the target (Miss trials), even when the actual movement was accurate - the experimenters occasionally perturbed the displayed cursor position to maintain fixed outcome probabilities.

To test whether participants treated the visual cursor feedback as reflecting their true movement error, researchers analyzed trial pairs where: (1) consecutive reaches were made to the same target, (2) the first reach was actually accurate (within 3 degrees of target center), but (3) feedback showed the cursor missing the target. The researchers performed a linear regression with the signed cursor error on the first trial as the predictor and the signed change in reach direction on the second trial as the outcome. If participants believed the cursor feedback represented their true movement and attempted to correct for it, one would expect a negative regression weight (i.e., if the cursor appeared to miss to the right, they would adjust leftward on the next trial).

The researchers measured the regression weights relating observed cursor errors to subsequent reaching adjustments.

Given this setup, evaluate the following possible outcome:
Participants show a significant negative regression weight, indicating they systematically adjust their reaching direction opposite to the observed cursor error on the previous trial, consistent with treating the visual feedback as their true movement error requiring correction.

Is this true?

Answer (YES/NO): YES